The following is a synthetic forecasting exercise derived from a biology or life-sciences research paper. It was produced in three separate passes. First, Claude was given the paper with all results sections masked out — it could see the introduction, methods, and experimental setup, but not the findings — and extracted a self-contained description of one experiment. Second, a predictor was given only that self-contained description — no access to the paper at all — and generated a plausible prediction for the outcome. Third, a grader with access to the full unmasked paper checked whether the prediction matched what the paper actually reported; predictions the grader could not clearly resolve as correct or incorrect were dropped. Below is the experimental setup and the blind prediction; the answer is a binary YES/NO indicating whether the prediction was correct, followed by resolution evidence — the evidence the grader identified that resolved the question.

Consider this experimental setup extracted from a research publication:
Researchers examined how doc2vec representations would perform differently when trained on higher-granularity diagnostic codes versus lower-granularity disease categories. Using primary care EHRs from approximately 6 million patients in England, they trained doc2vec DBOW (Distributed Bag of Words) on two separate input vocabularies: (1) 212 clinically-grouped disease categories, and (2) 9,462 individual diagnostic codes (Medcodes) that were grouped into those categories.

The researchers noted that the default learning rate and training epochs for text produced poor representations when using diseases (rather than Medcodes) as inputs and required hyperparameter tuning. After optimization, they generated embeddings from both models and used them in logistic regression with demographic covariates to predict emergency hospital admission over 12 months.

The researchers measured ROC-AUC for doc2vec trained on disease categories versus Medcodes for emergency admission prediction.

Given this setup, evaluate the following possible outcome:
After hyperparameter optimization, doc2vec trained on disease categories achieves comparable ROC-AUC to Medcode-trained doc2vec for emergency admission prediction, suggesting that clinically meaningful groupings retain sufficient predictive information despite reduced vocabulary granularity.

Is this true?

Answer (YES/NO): YES